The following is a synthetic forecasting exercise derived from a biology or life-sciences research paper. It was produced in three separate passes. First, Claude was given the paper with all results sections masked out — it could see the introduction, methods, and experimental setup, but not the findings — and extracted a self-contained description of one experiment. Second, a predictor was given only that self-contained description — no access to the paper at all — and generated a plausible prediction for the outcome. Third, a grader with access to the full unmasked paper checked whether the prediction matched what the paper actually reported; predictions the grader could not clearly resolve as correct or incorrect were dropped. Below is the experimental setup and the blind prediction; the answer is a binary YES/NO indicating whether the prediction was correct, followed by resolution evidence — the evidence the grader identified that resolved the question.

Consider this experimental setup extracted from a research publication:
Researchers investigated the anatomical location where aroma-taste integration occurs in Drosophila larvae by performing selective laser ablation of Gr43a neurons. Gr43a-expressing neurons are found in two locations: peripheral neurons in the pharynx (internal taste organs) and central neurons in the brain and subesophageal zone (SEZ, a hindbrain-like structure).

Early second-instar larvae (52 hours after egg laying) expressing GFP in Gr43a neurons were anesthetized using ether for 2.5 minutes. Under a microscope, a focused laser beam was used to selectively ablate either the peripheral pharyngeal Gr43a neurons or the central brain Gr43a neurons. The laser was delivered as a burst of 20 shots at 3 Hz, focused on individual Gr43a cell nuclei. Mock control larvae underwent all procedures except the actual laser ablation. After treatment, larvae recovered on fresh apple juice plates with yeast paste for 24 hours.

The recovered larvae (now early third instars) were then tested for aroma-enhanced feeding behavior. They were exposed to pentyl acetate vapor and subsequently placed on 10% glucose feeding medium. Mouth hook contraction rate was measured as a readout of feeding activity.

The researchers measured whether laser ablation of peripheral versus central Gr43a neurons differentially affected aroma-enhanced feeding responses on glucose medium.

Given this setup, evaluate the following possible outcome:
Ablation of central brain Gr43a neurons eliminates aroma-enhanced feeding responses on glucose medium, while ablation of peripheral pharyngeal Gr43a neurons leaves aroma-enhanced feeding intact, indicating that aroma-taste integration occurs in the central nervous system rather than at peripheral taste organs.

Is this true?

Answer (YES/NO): NO